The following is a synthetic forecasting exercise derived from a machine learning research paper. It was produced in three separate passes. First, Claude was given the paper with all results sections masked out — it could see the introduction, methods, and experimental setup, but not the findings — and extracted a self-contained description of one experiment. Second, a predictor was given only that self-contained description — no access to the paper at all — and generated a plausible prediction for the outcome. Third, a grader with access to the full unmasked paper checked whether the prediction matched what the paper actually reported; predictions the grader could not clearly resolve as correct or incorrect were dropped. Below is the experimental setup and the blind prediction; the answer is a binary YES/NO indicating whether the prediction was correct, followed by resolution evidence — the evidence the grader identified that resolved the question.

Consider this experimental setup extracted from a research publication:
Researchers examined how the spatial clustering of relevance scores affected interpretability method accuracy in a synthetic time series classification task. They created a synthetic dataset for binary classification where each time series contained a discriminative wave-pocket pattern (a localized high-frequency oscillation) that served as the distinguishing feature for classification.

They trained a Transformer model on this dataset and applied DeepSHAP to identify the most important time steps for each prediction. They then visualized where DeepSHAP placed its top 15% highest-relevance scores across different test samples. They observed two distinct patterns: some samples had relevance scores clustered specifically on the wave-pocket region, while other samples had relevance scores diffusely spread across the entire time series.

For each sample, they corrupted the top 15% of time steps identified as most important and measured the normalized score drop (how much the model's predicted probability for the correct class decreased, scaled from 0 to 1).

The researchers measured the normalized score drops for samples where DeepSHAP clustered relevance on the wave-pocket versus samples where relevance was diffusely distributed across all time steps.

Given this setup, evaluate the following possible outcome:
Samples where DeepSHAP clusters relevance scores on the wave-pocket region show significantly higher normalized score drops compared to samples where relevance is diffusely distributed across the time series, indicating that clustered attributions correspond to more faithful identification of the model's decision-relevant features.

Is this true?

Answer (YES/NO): YES